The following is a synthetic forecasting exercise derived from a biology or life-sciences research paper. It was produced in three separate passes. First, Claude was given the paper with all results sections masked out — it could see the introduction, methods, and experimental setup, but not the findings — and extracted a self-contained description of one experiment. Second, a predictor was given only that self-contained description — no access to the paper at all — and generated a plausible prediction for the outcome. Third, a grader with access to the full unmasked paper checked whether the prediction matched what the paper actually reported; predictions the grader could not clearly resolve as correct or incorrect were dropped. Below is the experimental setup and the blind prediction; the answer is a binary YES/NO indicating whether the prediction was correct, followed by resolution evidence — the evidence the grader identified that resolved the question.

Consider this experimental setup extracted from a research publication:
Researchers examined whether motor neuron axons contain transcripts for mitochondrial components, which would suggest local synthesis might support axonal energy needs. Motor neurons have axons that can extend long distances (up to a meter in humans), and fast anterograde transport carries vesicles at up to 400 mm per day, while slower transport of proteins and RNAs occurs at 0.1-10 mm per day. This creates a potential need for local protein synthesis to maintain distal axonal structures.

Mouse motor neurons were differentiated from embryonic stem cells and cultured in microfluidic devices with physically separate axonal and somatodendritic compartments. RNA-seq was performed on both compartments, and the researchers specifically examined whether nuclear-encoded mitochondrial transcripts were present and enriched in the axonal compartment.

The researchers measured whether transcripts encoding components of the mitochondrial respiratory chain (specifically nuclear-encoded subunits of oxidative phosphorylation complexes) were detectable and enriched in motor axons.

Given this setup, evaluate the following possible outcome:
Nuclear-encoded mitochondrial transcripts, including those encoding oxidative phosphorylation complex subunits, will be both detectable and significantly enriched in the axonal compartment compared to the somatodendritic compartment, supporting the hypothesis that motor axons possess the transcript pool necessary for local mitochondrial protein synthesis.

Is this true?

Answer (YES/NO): YES